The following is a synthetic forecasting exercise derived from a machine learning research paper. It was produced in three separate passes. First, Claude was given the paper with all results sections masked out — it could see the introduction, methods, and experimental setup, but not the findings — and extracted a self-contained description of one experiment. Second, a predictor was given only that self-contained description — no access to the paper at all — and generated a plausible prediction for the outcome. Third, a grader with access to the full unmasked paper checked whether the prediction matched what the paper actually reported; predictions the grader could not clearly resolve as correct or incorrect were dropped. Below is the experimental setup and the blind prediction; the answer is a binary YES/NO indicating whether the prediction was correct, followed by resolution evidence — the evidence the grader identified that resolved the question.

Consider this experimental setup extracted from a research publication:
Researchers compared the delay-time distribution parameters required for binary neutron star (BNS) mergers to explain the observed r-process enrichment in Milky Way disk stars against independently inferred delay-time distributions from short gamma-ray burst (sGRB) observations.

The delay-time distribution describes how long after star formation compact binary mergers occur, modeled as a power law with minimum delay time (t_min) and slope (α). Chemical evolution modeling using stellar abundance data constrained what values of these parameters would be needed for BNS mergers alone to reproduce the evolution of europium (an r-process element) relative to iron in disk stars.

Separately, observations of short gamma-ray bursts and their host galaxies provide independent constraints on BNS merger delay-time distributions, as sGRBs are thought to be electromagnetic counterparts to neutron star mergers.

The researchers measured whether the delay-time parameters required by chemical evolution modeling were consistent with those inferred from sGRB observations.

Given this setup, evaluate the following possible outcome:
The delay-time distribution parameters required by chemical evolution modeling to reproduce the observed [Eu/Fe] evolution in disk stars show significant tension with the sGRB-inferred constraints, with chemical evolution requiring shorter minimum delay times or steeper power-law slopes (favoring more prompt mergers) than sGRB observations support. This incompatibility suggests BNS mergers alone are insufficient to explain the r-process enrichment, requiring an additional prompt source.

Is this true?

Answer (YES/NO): YES